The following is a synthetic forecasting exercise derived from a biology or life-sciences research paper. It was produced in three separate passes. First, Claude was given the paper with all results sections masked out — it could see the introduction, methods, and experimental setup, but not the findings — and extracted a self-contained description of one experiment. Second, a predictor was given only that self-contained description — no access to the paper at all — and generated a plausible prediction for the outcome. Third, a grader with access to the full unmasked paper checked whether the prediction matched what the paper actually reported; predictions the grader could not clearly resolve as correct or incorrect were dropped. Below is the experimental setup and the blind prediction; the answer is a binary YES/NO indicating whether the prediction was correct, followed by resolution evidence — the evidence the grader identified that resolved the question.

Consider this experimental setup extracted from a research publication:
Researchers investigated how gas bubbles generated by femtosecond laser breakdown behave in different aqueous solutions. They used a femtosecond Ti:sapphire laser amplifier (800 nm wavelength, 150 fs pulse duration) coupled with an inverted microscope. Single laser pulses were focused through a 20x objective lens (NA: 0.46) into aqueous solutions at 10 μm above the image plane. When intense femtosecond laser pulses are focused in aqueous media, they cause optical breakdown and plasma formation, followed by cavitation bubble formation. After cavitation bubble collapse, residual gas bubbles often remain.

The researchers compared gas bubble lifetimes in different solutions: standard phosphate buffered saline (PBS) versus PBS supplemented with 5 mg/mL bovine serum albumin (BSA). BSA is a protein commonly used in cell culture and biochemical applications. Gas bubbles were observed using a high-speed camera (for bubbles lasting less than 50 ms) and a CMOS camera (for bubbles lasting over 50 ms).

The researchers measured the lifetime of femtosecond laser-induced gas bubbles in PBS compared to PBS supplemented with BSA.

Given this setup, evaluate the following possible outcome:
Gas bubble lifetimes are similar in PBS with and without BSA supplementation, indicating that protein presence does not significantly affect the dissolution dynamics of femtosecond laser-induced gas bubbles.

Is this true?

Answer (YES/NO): NO